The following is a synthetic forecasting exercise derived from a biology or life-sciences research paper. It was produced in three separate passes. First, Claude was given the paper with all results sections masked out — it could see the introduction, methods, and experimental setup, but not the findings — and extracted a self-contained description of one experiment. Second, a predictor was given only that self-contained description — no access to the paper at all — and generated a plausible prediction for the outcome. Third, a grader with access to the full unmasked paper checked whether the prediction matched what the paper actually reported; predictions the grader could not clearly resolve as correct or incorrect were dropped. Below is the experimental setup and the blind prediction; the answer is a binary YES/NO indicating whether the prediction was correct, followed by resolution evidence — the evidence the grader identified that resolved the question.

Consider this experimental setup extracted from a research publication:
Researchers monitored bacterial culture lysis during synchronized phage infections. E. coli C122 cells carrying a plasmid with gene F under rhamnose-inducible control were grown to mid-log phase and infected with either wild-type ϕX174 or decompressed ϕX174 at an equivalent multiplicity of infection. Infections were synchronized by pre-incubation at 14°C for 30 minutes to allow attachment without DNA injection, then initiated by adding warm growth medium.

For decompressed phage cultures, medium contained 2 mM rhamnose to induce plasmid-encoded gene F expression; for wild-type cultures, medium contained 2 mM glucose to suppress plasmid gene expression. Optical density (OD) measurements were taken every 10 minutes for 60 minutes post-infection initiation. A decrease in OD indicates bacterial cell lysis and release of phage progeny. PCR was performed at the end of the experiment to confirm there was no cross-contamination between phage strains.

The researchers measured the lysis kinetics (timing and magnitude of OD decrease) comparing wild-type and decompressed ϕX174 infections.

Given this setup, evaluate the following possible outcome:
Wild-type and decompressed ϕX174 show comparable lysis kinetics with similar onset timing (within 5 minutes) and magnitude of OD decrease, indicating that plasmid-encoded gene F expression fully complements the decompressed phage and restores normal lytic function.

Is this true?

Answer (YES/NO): NO